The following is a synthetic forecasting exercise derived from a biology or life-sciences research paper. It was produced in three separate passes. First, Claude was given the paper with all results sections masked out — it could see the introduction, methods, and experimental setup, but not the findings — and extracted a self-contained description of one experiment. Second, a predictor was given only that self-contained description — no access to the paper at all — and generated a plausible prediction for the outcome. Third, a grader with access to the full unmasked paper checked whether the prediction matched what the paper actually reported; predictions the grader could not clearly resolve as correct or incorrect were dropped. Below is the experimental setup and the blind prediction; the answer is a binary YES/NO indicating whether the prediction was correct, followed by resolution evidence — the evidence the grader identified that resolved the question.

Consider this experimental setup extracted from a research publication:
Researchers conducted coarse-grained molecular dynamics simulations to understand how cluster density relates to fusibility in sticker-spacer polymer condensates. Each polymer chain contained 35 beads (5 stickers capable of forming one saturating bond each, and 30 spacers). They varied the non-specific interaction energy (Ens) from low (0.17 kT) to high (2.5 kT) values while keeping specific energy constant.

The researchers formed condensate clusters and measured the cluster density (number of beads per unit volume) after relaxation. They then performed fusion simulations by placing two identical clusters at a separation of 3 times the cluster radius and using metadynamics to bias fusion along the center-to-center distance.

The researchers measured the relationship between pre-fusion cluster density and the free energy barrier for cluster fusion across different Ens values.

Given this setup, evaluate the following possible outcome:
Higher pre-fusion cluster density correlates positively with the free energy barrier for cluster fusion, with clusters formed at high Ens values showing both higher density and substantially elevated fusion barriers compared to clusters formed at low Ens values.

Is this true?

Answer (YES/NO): NO